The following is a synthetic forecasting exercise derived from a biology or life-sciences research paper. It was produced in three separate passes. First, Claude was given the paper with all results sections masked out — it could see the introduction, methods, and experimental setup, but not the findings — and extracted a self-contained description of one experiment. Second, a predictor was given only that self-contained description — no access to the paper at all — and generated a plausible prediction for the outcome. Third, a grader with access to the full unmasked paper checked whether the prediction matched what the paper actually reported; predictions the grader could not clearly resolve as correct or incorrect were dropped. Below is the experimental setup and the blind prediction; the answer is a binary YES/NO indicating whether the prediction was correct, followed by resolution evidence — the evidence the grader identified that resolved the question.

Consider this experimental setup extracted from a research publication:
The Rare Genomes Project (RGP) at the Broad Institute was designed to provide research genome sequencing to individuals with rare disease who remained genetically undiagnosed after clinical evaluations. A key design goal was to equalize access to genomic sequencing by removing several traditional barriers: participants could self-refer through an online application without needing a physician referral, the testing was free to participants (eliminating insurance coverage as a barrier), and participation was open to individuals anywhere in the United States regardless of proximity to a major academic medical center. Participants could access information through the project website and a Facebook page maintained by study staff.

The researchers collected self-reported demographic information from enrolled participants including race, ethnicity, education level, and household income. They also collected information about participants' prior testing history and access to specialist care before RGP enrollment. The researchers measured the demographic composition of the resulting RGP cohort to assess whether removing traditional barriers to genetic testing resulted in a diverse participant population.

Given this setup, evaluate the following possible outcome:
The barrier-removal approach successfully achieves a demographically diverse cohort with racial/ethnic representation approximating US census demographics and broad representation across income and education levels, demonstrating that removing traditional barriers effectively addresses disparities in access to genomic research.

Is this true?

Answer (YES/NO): NO